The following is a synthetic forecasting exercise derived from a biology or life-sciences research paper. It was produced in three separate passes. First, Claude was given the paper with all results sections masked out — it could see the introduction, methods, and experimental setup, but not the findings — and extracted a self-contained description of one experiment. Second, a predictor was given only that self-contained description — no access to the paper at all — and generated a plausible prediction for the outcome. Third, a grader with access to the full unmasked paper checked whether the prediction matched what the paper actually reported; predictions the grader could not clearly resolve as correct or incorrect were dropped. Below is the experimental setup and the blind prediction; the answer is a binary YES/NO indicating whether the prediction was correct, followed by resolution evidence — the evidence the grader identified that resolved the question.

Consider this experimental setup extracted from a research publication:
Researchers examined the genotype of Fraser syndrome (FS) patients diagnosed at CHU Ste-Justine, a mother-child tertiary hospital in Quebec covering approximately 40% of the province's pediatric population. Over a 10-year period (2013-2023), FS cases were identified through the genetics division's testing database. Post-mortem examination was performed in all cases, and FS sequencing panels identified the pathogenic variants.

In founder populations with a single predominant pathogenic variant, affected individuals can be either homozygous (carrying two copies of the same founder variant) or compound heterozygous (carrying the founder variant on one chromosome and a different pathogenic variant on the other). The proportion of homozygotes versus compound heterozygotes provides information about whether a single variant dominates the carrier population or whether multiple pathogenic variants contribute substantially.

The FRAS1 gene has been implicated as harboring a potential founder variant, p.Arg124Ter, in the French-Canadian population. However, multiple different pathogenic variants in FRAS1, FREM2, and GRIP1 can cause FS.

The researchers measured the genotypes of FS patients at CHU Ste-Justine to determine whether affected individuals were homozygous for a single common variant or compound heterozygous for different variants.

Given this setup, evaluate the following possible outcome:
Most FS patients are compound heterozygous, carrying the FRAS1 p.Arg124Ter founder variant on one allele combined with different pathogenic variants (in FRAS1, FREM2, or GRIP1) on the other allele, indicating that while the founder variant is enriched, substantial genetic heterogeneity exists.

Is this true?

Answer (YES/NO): NO